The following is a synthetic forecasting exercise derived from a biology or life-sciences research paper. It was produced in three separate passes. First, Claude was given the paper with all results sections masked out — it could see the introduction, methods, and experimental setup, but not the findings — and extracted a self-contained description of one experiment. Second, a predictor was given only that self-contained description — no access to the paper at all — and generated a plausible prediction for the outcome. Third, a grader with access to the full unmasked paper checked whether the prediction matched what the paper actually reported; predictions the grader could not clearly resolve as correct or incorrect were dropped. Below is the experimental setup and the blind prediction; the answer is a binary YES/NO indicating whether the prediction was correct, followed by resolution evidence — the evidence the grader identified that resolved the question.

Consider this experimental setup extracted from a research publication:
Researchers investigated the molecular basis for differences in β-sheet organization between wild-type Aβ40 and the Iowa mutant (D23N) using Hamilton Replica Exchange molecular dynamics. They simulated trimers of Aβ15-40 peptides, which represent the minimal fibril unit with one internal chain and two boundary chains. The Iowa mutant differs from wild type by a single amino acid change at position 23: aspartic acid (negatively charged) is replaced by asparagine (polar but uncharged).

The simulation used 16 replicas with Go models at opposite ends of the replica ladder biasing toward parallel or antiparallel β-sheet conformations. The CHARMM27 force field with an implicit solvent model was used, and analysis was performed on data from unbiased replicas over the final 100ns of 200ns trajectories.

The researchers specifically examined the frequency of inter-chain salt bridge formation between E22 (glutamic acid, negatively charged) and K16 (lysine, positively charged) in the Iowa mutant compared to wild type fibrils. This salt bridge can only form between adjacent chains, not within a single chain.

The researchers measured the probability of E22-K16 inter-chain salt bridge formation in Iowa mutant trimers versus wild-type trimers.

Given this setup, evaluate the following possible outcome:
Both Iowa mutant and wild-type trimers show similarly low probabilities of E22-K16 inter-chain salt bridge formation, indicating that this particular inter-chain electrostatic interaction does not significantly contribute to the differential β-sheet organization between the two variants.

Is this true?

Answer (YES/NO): NO